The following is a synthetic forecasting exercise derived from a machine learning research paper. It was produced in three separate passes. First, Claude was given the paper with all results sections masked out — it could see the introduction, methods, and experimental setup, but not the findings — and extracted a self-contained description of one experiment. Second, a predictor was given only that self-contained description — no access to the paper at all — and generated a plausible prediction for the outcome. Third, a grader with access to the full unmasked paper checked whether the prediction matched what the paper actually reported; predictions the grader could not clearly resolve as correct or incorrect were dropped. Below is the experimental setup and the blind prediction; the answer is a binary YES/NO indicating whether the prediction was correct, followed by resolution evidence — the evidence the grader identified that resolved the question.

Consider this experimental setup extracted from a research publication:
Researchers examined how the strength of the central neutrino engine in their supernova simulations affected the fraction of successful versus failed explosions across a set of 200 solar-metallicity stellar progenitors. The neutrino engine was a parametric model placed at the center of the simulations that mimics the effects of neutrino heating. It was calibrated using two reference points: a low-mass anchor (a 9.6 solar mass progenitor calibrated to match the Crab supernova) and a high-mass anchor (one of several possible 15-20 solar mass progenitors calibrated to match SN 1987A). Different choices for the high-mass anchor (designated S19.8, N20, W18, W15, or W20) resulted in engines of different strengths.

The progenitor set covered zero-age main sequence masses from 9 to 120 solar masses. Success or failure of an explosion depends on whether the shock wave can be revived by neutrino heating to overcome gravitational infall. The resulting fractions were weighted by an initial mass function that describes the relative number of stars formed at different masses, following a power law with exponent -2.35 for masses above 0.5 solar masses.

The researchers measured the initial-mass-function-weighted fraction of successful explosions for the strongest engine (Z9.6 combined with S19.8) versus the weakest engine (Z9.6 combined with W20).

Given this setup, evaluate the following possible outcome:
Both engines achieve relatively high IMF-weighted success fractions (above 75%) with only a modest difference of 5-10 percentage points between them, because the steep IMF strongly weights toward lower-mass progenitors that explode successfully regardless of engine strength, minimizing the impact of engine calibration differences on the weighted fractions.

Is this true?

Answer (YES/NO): NO